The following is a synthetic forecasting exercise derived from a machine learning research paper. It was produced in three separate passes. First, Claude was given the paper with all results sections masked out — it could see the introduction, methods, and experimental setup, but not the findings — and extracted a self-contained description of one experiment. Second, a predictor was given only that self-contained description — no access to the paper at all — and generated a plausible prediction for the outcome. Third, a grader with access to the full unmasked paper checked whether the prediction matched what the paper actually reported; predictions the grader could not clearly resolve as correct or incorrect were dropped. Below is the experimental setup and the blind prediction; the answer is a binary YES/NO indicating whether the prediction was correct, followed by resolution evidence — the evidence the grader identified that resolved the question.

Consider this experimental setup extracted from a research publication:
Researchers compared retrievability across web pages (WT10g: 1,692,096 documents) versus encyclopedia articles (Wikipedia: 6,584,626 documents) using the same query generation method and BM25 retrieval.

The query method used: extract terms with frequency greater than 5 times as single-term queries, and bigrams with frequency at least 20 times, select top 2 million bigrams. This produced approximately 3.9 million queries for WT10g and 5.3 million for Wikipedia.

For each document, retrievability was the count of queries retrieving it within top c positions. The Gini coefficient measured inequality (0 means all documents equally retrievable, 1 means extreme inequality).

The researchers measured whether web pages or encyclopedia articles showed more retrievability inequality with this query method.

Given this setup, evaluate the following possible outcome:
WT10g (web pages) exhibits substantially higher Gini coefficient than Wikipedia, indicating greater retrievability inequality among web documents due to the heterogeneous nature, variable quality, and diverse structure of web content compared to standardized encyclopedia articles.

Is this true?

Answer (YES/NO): NO